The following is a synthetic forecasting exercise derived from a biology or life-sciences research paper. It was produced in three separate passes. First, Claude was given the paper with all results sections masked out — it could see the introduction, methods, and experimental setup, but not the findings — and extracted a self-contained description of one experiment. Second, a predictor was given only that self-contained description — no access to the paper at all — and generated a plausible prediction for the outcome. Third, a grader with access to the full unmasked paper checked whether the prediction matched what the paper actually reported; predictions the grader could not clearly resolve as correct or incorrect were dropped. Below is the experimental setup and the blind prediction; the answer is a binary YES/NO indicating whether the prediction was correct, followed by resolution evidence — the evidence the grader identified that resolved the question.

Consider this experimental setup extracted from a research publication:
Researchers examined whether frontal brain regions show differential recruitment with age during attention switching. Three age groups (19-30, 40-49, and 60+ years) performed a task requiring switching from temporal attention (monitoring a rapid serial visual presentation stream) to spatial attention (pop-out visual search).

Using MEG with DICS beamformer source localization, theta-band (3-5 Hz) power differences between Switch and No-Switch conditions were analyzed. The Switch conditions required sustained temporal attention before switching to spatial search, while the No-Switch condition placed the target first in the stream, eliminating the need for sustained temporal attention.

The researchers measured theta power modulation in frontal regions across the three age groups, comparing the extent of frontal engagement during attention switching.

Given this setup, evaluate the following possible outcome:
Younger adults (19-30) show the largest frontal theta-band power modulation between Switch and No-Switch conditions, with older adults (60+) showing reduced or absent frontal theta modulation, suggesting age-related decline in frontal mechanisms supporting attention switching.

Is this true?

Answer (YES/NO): NO